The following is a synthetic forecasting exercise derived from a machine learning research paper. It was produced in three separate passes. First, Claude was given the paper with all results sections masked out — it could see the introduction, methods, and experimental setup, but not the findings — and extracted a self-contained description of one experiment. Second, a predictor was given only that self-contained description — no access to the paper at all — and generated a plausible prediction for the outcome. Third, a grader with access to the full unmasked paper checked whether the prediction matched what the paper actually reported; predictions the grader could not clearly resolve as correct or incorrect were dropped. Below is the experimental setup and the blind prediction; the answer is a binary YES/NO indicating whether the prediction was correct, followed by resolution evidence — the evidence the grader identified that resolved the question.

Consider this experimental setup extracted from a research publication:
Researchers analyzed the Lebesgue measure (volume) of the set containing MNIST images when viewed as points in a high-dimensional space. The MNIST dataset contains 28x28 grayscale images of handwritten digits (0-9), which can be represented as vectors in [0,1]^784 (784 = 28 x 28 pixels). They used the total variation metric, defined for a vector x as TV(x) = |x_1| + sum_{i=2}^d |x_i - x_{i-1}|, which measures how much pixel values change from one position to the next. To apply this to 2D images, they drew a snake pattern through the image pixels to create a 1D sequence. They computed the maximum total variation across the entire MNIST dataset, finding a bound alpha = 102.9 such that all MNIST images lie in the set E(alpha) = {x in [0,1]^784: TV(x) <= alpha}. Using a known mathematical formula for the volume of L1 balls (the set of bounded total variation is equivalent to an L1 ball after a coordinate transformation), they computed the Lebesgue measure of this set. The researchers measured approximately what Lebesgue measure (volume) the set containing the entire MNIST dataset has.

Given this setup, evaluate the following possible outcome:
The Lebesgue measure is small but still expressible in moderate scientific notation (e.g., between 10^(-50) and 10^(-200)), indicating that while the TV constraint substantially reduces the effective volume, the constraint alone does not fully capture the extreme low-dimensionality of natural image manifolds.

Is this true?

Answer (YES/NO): YES